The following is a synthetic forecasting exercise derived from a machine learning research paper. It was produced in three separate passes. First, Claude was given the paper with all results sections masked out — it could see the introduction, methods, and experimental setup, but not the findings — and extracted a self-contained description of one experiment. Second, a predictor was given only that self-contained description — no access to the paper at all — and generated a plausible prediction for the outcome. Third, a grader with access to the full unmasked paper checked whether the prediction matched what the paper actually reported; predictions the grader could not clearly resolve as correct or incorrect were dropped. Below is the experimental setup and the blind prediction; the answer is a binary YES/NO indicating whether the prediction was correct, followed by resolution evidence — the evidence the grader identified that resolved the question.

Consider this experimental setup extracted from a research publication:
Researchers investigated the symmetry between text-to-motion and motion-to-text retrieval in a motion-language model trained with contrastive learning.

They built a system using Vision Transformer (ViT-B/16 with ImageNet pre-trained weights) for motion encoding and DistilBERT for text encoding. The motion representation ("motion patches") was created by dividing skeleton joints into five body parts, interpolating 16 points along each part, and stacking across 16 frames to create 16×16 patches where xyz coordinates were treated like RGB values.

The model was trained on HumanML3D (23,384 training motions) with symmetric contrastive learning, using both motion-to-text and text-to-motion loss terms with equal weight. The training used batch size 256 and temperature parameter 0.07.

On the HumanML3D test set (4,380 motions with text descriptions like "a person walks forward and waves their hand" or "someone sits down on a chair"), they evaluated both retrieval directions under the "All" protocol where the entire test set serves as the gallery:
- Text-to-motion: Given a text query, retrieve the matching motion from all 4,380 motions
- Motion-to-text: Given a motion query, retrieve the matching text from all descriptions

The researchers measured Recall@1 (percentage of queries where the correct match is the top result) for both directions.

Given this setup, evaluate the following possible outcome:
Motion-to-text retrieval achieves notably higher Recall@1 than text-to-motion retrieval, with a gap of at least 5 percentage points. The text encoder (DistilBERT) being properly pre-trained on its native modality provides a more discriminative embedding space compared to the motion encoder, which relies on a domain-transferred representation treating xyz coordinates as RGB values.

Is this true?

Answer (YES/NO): NO